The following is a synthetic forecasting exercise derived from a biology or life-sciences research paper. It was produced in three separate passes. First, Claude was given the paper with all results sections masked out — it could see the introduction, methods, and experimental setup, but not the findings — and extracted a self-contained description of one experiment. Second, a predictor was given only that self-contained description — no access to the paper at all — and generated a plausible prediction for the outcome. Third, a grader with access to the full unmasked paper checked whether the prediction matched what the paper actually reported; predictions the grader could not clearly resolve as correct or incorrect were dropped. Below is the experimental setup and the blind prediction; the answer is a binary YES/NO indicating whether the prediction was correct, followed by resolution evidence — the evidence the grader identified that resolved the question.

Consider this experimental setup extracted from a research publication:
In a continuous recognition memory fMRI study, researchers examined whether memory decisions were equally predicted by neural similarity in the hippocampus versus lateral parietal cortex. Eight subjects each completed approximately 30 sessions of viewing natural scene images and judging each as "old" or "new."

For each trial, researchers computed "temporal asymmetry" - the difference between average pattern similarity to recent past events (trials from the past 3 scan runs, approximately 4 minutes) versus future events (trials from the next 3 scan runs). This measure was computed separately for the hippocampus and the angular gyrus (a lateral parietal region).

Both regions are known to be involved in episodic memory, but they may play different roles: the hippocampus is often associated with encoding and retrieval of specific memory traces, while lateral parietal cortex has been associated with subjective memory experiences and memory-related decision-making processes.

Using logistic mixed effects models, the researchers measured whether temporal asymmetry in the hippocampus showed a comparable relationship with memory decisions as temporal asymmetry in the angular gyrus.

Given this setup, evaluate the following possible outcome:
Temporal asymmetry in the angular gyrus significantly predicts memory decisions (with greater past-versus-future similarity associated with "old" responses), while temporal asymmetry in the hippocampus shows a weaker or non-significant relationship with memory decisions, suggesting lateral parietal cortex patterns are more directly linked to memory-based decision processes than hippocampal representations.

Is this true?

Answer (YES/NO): NO